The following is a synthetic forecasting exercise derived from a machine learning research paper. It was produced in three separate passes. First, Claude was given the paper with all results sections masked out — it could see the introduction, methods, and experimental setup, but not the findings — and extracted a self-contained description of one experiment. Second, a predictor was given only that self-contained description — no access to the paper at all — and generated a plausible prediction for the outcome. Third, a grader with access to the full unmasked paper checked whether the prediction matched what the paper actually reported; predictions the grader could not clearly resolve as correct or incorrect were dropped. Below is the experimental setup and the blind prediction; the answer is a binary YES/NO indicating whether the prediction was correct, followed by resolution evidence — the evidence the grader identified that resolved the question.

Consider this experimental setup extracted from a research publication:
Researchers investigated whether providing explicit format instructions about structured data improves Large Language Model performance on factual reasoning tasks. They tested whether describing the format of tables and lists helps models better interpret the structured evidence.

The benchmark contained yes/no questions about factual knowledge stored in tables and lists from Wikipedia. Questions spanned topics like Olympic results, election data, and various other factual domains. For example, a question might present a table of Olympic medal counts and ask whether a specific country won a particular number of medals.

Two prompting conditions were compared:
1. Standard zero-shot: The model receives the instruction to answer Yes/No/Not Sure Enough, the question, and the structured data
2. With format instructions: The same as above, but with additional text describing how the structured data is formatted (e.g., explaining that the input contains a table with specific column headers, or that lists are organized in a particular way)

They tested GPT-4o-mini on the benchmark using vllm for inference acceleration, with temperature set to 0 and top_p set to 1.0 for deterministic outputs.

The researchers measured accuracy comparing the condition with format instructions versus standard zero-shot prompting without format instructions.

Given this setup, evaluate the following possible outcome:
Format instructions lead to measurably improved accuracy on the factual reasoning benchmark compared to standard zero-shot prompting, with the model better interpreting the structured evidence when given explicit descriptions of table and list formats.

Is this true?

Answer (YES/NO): NO